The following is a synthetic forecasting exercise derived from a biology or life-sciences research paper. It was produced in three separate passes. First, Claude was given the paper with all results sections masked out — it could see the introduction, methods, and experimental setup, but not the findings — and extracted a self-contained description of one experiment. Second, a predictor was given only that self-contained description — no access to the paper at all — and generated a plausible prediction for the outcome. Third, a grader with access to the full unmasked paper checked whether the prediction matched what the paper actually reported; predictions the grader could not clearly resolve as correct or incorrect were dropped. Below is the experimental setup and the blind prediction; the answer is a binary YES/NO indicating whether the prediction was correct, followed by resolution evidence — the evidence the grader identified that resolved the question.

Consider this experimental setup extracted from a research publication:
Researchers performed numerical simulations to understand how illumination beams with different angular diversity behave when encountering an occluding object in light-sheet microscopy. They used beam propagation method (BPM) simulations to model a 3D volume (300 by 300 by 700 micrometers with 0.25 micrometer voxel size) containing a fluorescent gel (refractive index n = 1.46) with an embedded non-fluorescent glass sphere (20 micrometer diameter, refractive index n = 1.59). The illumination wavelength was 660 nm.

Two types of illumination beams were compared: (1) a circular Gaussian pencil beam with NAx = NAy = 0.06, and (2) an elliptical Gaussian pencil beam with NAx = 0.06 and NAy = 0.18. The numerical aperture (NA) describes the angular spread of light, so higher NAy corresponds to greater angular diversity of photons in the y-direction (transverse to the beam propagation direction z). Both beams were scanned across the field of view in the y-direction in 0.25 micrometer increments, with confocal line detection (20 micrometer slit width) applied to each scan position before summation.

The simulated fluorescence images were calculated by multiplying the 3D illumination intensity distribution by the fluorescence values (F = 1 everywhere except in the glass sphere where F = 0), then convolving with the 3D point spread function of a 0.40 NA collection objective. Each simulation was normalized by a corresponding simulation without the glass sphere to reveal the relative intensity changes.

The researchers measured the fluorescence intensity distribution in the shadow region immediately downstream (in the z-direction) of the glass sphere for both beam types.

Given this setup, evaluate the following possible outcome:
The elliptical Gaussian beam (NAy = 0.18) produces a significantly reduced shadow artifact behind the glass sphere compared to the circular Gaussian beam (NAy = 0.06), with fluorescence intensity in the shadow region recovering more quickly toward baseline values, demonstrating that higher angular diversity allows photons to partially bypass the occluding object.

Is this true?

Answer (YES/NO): YES